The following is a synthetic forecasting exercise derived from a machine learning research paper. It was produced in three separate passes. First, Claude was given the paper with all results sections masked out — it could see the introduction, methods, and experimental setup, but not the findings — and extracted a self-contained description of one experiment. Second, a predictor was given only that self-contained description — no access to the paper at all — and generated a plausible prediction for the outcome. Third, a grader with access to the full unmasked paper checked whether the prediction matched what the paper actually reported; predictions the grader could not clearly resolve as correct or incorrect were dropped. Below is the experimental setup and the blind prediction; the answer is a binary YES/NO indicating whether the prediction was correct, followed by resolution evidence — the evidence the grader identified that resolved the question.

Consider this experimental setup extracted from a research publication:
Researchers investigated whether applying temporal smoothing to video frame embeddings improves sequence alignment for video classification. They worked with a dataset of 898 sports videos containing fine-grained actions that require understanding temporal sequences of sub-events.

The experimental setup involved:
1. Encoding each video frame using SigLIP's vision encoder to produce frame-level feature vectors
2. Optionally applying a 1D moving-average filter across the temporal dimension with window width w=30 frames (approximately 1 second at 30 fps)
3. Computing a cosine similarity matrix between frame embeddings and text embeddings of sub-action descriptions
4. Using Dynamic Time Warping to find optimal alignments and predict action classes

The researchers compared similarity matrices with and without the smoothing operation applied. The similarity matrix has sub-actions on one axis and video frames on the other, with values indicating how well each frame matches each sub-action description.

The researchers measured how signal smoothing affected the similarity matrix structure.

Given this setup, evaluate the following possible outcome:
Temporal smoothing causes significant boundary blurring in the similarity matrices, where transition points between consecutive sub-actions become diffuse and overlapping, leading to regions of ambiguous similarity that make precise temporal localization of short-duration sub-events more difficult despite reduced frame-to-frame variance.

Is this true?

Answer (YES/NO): NO